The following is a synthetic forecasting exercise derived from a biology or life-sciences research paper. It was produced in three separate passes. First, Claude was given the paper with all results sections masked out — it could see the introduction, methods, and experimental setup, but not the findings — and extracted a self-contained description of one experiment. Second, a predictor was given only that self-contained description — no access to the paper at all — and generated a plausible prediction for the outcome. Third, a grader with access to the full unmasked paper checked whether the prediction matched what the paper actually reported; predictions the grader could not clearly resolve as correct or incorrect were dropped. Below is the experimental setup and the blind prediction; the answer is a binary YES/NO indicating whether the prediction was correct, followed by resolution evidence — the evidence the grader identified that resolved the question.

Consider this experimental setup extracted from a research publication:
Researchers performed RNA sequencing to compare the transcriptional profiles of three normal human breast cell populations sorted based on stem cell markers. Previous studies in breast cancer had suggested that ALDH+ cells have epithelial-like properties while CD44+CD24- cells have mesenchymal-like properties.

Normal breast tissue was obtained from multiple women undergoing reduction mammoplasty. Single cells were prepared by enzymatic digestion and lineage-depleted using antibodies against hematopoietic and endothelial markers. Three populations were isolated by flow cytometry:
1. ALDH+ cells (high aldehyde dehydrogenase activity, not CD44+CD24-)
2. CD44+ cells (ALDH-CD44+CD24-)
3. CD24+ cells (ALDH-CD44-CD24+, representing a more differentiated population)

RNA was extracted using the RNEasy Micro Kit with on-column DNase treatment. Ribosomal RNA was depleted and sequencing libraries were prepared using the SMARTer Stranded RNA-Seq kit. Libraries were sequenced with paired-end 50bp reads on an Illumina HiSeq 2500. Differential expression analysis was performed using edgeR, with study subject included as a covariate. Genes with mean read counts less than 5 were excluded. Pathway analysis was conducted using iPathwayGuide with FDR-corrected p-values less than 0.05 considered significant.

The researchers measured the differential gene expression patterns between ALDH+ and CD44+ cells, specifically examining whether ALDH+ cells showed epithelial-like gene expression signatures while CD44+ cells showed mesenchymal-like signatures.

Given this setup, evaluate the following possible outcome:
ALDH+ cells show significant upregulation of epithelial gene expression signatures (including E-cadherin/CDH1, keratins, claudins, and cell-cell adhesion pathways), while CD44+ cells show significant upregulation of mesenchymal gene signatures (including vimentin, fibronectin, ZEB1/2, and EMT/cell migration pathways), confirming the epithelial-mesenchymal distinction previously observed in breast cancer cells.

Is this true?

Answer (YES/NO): NO